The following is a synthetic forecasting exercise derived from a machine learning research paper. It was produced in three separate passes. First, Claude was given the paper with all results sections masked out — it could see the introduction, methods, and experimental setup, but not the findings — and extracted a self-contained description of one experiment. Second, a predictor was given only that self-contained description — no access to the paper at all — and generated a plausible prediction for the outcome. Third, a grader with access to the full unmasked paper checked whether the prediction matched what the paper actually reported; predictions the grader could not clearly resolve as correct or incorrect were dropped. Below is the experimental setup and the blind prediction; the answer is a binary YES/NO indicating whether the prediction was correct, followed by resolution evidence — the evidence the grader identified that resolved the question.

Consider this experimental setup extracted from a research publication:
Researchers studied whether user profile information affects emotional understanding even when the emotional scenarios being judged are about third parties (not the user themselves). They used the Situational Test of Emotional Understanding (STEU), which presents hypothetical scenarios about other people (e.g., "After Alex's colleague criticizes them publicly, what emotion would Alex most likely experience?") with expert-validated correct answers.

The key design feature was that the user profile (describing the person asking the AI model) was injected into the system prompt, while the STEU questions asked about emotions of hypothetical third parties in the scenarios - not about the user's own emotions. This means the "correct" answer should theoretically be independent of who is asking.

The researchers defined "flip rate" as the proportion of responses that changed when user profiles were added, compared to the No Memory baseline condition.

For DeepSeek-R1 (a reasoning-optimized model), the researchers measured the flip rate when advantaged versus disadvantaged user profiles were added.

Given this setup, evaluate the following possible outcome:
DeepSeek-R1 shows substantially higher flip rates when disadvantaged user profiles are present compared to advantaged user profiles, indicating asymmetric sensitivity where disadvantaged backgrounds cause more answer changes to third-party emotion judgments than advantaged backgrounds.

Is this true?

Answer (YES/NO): YES